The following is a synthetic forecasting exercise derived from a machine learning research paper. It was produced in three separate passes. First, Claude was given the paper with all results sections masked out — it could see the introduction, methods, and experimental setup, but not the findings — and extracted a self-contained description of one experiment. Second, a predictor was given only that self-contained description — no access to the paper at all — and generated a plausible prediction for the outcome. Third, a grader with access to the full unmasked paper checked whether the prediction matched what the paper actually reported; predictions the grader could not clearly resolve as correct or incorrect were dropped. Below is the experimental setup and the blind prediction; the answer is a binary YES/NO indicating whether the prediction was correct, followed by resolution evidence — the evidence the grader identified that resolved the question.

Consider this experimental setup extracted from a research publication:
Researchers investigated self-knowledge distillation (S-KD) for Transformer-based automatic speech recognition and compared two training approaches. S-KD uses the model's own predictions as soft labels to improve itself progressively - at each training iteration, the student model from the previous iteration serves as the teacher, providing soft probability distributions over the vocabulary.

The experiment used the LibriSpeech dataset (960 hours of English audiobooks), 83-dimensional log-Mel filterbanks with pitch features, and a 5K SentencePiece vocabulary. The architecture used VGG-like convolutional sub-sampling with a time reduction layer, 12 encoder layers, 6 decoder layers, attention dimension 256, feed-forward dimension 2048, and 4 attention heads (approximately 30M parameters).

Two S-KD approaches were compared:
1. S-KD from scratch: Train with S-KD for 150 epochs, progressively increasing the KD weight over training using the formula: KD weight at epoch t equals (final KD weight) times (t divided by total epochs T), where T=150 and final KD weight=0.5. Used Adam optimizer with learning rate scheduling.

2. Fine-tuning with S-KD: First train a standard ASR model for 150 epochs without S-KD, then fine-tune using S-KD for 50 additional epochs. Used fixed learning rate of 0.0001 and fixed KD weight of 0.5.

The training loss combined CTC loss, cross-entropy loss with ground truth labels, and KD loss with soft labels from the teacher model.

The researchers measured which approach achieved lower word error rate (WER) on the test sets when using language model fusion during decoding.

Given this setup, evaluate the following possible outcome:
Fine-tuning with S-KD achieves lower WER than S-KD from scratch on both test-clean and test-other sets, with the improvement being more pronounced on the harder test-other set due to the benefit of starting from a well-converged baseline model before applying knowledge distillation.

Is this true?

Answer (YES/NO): NO